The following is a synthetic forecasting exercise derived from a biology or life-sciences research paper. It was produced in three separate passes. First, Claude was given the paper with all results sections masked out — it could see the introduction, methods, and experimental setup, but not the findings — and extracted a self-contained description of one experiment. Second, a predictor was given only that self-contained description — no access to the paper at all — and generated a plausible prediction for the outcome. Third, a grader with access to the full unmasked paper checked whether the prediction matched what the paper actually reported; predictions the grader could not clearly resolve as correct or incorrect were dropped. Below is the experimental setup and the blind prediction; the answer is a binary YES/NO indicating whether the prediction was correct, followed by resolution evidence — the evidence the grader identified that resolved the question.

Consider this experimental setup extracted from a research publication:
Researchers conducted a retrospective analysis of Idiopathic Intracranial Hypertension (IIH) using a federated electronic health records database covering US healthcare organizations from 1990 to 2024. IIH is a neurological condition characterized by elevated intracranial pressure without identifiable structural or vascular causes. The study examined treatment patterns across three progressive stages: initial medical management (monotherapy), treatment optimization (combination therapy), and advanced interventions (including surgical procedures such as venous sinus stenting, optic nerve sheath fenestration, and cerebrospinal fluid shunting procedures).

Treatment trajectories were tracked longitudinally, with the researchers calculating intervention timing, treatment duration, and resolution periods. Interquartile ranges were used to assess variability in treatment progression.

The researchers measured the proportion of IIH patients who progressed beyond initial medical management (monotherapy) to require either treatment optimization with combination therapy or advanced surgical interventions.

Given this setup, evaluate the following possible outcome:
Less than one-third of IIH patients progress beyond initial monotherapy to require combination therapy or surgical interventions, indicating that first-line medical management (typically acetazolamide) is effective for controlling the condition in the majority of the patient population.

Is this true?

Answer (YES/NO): YES